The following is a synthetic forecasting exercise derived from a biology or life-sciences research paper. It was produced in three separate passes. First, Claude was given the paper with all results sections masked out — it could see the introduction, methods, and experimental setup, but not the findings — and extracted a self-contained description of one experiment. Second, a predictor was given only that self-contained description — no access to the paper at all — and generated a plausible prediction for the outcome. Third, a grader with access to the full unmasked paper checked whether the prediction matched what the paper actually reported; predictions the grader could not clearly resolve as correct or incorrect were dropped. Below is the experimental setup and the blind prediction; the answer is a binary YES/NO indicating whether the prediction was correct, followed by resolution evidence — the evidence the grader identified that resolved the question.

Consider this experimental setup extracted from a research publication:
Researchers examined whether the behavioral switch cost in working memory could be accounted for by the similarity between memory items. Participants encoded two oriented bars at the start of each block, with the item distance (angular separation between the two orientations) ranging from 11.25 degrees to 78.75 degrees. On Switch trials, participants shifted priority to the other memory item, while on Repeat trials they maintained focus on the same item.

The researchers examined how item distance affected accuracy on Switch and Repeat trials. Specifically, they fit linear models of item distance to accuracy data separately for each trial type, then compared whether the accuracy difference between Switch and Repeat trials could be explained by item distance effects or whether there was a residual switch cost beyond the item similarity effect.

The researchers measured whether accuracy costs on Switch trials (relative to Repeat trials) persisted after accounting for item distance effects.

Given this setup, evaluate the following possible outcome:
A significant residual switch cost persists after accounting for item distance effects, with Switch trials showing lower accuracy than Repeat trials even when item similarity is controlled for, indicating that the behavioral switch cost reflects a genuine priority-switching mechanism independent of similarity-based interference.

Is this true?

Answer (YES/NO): NO